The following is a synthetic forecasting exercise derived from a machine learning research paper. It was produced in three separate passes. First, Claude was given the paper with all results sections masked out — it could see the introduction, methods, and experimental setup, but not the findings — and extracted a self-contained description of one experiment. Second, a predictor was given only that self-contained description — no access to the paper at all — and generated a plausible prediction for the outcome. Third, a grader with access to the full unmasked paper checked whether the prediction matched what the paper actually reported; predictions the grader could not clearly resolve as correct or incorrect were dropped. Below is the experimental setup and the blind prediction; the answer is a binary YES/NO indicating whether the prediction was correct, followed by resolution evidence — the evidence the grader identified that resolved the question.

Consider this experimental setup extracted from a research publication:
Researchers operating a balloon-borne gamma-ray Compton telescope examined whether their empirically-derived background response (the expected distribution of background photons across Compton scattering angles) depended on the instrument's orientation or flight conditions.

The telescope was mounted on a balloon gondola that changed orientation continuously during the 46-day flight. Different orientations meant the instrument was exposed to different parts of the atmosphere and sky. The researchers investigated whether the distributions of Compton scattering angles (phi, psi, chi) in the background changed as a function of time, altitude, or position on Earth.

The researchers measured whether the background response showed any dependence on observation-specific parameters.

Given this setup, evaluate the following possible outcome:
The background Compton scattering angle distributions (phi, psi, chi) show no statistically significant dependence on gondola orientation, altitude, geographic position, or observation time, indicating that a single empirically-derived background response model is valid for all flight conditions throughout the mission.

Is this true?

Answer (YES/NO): YES